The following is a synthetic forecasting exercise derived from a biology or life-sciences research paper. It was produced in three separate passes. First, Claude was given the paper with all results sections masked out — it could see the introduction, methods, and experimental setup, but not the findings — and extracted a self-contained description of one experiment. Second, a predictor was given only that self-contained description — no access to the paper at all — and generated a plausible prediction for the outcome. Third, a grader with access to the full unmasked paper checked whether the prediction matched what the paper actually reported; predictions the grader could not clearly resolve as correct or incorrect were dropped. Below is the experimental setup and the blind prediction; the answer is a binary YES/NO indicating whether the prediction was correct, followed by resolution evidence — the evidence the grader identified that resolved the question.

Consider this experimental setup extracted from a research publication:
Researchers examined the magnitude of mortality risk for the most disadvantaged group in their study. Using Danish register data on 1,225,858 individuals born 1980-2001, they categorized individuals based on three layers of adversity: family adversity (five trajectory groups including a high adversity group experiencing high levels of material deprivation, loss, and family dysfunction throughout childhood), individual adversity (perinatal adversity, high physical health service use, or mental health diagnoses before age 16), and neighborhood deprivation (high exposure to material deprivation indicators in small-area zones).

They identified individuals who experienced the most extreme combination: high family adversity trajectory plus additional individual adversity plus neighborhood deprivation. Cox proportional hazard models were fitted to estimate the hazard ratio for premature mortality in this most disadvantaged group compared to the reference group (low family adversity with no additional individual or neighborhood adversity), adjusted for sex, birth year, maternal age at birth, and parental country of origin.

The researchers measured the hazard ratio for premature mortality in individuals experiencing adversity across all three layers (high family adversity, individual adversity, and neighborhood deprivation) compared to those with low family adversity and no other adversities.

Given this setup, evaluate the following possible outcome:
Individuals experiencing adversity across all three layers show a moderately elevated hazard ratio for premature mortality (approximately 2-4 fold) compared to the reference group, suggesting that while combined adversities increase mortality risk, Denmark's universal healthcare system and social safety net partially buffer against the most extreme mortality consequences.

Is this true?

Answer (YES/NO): NO